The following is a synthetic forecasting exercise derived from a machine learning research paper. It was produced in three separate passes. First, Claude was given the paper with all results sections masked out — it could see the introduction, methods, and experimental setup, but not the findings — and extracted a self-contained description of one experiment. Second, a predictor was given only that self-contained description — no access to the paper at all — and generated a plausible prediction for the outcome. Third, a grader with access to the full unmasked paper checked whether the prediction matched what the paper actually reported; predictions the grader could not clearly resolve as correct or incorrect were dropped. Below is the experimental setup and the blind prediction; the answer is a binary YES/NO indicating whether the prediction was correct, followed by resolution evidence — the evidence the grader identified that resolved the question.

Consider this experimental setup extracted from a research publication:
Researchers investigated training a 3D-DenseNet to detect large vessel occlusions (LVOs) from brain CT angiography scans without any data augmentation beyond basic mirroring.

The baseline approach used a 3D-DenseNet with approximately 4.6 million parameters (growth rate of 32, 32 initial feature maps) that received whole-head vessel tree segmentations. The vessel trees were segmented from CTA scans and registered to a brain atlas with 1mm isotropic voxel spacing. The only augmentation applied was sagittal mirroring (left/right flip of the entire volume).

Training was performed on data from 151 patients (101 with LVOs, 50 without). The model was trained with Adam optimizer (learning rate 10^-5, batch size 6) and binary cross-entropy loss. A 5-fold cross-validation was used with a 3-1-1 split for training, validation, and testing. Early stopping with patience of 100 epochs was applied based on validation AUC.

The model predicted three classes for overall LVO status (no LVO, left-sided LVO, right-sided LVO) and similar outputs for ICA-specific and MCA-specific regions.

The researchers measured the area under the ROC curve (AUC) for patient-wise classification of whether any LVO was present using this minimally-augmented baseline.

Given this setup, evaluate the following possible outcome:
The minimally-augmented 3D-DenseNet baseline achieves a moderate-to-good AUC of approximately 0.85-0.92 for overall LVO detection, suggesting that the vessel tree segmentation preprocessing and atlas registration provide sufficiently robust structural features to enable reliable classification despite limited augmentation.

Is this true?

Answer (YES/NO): NO